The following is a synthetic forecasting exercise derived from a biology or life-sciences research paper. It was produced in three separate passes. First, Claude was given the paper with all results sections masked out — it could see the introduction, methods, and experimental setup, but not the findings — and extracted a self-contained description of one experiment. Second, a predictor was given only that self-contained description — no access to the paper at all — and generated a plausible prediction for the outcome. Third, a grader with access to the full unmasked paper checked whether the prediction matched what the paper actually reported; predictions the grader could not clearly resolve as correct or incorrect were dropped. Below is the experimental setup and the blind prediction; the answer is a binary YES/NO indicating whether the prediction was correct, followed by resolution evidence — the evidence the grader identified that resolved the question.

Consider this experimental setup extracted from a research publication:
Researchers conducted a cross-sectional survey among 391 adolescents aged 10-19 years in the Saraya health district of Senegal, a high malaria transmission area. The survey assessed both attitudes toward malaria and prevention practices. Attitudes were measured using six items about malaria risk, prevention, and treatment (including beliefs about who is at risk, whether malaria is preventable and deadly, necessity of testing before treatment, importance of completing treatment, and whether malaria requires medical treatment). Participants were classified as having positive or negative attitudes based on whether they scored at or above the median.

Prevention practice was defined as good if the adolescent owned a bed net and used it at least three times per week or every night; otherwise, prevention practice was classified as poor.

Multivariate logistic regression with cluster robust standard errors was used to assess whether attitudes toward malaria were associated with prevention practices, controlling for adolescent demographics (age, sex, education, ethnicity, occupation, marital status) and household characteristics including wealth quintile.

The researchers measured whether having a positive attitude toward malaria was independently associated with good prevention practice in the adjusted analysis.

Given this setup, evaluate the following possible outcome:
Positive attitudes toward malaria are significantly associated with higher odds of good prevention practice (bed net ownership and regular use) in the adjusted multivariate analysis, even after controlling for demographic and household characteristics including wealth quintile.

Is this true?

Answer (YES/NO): YES